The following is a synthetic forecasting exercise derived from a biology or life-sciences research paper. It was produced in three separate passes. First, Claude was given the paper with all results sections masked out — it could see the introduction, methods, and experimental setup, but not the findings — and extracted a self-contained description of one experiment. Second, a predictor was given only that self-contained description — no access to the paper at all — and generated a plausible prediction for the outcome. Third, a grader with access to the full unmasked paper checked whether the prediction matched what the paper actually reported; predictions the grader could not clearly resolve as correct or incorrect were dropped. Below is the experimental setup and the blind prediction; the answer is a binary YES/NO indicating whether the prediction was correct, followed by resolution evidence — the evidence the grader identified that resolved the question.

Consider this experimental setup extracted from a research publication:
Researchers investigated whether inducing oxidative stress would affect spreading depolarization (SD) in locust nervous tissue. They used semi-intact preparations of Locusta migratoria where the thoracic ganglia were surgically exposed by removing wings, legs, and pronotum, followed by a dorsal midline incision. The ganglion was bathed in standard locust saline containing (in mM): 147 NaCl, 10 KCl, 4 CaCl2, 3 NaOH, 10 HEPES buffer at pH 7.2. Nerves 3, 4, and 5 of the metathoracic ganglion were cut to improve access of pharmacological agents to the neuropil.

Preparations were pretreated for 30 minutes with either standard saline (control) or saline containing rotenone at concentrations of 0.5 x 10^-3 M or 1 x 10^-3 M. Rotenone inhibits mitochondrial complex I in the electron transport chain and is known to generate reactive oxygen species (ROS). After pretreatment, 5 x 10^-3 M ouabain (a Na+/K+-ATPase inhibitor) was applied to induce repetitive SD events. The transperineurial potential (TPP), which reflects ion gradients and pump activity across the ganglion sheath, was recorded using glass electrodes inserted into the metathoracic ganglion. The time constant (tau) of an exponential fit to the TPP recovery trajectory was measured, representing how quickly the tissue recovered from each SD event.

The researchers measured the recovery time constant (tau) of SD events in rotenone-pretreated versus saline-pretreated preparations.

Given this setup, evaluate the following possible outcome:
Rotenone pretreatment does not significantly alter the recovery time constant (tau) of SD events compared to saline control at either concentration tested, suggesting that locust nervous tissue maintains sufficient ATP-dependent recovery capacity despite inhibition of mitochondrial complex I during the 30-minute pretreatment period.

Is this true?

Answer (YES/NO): YES